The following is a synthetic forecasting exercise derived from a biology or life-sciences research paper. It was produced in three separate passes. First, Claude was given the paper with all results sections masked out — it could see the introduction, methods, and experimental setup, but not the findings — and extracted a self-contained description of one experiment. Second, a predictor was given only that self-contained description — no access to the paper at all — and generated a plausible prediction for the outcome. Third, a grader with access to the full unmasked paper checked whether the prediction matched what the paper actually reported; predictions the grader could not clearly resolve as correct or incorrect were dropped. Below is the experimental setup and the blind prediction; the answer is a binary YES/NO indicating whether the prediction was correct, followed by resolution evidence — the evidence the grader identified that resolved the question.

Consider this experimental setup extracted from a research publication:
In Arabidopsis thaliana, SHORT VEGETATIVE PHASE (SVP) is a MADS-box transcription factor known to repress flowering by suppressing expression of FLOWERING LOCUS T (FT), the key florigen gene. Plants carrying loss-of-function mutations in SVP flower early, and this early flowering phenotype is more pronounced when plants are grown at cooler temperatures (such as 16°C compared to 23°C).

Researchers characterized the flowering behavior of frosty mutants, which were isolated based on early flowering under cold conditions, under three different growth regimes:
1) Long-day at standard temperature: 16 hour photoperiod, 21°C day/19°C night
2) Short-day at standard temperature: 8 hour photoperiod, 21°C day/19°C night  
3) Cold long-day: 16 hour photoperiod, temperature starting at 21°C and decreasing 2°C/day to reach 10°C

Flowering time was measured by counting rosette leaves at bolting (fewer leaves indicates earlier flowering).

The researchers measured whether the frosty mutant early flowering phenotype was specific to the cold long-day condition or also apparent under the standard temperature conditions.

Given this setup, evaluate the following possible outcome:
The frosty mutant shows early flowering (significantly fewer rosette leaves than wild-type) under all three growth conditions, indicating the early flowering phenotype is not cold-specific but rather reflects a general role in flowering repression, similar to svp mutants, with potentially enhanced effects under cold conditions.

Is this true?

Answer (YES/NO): YES